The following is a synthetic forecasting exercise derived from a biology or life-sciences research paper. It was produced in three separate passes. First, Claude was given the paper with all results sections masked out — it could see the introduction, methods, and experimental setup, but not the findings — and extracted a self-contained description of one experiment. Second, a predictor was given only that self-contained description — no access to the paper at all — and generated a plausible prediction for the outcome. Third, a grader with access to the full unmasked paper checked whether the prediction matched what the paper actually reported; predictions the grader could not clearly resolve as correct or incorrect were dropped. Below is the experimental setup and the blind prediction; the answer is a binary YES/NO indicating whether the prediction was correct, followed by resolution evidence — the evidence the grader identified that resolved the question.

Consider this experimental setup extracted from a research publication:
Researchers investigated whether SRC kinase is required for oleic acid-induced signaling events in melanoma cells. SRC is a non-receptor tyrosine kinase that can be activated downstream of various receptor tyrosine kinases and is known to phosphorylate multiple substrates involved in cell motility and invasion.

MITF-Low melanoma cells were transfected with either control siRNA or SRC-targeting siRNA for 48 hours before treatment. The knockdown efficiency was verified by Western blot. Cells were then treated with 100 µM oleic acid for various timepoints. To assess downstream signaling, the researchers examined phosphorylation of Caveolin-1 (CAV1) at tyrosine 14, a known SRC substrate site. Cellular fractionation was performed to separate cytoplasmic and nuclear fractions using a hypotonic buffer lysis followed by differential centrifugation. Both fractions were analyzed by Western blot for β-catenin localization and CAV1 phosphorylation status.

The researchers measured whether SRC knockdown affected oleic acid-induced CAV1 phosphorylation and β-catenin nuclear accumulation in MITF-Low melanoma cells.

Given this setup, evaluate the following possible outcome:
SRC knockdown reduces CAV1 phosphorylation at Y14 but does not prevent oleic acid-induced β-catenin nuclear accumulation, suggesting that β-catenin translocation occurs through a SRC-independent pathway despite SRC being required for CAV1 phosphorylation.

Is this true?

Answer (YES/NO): NO